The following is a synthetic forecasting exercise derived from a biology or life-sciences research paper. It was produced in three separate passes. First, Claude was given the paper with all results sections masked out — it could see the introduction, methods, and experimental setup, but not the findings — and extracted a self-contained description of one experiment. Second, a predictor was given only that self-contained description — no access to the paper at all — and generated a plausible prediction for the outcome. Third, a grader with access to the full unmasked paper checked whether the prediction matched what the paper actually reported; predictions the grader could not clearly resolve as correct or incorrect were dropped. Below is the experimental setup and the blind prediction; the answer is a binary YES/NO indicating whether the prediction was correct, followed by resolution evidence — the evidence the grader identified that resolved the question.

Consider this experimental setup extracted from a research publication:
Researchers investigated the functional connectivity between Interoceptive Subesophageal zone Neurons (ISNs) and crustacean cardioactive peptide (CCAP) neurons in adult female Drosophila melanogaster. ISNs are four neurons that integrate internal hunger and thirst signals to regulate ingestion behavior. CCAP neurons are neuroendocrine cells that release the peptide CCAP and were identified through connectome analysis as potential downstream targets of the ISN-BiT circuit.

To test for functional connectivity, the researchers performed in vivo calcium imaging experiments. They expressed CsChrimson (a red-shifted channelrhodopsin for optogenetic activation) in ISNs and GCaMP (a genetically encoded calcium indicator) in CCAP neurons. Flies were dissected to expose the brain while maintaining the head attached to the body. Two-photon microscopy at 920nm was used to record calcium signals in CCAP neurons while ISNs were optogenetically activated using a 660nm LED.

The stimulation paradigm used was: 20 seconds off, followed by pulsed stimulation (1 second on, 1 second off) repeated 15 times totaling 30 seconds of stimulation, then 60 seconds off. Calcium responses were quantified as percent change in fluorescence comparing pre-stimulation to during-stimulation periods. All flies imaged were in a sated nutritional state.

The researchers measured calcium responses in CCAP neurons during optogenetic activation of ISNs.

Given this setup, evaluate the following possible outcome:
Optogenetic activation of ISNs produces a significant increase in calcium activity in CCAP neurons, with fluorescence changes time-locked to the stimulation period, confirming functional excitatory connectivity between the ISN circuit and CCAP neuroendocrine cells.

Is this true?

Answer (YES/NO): YES